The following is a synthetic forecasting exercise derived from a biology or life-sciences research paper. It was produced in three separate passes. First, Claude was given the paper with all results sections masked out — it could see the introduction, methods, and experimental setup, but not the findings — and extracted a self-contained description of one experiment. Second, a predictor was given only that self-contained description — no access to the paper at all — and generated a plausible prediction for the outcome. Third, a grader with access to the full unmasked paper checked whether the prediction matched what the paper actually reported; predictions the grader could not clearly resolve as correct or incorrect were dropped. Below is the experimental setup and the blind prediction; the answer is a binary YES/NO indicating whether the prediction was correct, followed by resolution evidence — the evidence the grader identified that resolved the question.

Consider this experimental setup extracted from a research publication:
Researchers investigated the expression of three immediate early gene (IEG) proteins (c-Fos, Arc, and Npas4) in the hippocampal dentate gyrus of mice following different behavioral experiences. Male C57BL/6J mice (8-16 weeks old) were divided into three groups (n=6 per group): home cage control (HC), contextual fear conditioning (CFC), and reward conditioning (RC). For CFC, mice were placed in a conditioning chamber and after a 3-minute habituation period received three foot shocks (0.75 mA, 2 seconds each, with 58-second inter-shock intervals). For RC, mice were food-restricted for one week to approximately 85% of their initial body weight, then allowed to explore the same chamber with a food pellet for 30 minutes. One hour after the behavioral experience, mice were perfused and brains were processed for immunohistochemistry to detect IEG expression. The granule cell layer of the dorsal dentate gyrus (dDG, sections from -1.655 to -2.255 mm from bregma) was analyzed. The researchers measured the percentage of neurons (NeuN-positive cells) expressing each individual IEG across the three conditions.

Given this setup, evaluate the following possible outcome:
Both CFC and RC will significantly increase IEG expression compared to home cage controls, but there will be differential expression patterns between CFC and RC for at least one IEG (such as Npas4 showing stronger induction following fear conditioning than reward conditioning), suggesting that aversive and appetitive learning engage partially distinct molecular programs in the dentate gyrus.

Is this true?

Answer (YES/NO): NO